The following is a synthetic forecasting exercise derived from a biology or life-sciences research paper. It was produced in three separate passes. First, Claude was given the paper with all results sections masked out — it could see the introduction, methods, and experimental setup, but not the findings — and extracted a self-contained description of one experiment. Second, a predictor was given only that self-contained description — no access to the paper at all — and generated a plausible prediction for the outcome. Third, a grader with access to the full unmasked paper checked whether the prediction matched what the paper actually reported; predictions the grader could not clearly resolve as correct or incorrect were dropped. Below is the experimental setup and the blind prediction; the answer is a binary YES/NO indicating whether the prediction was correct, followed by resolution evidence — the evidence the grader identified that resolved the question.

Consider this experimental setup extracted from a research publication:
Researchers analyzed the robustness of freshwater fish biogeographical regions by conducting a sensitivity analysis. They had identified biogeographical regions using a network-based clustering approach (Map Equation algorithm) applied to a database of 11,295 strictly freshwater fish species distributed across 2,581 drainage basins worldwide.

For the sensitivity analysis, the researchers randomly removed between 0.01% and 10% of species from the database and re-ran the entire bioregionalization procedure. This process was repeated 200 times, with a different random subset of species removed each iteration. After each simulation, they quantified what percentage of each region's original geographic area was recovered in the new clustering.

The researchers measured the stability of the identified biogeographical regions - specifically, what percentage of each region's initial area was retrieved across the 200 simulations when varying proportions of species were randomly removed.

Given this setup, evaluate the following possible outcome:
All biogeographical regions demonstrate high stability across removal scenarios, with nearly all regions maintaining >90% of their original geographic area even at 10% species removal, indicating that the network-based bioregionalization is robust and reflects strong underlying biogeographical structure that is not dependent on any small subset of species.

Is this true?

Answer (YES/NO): NO